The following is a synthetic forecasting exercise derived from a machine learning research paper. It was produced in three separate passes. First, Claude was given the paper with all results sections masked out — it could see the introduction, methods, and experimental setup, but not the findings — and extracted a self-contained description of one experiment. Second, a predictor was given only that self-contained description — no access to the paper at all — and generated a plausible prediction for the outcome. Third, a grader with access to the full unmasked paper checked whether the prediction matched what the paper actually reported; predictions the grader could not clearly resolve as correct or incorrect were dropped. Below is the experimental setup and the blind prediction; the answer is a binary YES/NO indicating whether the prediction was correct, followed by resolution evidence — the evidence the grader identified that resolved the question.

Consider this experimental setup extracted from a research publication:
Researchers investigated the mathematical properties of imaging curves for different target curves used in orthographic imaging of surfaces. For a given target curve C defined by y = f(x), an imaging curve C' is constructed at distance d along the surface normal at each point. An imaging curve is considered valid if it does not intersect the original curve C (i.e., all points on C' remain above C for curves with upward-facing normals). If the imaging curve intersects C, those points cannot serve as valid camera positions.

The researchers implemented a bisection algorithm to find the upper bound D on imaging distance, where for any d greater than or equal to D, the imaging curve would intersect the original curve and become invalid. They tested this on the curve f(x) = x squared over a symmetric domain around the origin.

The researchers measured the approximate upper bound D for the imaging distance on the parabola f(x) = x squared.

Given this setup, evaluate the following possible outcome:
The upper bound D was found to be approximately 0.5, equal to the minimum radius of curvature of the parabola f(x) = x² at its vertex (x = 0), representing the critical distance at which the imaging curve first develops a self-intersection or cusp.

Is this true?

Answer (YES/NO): NO